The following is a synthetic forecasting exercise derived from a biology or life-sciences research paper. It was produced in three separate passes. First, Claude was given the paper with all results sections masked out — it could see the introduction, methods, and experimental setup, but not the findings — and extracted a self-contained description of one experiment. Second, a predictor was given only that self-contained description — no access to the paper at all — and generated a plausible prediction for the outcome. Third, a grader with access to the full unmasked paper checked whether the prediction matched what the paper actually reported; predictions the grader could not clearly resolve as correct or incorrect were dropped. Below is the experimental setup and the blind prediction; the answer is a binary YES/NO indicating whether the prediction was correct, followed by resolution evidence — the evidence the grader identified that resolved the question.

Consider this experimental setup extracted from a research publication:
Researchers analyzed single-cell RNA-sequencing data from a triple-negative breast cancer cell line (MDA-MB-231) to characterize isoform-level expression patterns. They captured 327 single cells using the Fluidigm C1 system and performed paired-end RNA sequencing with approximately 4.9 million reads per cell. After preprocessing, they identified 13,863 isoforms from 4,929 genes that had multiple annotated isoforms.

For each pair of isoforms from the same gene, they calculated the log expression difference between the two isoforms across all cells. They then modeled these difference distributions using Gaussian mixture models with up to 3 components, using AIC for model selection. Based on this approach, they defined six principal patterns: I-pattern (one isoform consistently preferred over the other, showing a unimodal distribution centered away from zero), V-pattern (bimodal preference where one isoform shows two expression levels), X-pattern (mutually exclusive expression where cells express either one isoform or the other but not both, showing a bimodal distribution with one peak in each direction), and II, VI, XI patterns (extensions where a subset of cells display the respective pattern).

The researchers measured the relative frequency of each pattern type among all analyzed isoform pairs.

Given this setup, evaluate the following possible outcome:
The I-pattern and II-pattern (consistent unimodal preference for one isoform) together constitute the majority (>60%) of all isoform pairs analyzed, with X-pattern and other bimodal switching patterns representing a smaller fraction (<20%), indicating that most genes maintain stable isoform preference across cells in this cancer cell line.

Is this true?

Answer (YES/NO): NO